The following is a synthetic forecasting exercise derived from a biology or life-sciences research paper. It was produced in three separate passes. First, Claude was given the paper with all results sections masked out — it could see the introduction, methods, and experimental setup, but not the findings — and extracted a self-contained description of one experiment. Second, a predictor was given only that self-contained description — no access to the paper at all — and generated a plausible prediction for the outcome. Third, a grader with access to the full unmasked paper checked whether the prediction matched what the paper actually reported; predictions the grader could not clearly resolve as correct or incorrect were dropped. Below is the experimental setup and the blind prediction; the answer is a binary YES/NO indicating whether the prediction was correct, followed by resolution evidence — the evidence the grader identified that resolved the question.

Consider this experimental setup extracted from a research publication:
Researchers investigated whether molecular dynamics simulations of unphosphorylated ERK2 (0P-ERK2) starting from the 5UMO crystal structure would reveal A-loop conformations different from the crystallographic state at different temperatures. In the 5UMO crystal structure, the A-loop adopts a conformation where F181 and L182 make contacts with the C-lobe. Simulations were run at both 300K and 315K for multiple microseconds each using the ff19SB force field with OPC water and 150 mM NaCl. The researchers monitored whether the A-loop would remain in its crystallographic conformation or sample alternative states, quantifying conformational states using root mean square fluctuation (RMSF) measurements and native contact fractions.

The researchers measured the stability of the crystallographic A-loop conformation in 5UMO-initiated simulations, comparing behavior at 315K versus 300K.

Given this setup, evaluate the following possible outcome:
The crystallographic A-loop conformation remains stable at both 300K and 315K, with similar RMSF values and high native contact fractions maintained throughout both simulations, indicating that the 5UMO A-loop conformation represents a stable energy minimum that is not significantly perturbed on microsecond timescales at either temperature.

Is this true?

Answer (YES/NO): NO